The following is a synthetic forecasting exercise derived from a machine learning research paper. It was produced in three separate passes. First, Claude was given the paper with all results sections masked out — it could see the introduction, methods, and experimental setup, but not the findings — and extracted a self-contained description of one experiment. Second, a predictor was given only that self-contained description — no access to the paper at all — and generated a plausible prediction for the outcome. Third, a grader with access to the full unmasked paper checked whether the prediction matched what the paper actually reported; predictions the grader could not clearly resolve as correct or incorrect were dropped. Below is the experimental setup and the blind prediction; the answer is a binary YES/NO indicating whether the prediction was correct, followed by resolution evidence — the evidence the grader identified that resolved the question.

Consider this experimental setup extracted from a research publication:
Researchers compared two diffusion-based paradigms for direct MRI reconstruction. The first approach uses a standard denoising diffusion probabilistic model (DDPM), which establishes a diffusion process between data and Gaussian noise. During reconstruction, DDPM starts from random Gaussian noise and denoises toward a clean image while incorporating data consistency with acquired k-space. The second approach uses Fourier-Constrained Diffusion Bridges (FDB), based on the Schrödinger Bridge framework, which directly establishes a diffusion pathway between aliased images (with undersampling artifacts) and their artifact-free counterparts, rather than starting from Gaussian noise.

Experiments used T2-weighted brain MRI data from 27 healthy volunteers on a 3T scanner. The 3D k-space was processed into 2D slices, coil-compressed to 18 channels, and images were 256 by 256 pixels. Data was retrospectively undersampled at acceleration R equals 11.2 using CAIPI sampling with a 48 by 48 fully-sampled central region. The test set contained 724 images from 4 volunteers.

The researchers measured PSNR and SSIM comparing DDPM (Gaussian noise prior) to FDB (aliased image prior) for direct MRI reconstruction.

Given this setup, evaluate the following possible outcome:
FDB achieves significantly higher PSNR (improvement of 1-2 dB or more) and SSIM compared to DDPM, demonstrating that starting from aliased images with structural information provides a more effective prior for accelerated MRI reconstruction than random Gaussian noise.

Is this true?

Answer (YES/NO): YES